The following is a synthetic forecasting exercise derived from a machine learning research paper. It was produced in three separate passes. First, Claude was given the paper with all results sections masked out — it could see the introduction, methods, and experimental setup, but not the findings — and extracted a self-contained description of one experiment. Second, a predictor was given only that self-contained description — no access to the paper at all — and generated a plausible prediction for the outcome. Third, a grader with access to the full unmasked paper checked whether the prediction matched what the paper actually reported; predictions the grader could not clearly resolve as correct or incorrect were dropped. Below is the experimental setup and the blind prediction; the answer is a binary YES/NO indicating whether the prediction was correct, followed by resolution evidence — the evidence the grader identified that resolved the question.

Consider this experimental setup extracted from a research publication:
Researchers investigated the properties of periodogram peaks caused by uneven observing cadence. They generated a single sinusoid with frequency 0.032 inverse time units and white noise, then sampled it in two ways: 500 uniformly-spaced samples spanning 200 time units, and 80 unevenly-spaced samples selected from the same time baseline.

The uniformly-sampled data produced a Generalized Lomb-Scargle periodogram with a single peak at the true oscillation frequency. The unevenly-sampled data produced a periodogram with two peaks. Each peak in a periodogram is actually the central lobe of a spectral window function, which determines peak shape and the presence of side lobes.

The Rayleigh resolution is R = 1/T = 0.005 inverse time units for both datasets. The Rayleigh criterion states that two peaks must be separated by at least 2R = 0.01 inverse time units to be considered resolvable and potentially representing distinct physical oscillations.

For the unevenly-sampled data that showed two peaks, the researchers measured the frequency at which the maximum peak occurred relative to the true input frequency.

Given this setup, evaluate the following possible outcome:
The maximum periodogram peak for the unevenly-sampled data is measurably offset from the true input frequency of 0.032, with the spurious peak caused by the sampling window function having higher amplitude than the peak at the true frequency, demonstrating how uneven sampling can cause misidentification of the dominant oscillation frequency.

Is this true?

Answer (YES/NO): YES